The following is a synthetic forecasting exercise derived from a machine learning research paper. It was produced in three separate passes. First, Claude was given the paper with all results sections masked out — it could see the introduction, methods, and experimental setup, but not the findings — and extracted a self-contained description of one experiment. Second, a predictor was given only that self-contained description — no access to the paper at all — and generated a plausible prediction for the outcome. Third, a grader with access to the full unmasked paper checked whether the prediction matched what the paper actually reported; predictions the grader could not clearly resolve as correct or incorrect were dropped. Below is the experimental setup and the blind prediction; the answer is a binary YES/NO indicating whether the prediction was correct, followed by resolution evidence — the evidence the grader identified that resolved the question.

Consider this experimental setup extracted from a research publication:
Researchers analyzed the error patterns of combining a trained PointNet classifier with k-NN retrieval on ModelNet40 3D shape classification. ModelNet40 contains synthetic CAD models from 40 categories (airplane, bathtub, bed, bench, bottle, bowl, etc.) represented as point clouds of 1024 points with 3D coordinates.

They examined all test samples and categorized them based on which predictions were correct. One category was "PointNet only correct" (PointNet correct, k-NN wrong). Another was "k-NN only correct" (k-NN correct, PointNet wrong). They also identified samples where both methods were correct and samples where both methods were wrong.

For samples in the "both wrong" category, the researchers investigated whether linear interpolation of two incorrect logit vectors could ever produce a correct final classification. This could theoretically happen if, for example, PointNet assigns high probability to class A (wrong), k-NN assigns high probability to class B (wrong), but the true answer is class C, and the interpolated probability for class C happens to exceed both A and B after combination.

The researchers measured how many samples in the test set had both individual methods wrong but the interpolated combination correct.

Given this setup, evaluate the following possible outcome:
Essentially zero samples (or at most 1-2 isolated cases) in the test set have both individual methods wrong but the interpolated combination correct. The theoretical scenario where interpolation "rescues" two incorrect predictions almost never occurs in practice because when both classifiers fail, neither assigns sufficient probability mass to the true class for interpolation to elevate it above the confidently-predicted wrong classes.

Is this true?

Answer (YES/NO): YES